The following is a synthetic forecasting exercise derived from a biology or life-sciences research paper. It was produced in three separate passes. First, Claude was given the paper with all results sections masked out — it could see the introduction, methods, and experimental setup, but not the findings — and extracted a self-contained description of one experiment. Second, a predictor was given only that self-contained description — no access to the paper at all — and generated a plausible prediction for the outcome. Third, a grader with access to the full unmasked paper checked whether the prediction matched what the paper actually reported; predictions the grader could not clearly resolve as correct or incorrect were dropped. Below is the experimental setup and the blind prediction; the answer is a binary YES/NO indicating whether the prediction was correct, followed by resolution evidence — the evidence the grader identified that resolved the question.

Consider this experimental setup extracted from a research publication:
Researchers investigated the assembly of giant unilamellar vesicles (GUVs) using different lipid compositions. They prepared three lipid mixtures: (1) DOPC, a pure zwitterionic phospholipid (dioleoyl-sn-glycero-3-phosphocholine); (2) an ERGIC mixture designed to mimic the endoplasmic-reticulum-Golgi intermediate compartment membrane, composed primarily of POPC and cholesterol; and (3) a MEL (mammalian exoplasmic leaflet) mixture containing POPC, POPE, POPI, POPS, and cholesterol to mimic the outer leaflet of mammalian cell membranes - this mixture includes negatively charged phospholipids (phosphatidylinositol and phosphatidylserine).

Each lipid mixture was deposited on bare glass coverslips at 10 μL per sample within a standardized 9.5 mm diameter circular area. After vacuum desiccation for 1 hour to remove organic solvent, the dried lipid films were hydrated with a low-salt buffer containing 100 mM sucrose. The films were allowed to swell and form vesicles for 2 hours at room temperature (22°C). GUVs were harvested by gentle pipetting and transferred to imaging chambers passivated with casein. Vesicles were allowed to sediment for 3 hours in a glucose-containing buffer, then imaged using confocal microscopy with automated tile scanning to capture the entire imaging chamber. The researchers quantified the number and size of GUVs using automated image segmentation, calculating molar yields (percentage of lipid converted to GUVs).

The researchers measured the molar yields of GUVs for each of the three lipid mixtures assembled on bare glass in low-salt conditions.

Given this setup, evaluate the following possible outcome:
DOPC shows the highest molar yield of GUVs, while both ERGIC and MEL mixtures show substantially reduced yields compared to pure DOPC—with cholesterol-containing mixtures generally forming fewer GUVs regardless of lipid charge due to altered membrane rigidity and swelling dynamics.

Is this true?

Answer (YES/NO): NO